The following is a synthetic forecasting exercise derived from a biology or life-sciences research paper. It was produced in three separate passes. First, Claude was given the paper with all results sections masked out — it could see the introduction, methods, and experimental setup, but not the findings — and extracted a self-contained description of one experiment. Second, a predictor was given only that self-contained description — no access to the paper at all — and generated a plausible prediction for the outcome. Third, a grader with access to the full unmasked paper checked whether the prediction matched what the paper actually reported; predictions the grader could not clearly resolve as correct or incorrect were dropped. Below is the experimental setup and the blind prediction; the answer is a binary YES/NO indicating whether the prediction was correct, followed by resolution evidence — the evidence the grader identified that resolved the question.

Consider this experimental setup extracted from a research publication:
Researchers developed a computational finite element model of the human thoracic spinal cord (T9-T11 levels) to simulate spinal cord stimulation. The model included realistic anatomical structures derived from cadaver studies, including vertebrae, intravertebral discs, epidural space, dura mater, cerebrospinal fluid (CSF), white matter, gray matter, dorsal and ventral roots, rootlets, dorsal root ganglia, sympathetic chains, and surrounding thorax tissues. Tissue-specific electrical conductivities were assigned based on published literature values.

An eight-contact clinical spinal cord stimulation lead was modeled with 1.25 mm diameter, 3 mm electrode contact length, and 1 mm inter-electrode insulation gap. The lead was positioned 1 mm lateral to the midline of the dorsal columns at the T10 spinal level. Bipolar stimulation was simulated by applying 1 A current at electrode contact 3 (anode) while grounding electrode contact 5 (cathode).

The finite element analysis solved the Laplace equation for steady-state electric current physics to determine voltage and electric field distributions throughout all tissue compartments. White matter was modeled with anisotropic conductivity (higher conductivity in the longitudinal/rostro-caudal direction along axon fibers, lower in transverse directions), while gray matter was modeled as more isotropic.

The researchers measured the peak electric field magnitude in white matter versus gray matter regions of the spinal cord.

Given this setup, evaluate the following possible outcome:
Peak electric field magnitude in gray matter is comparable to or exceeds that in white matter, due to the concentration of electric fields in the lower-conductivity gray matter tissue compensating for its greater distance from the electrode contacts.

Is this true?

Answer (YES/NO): NO